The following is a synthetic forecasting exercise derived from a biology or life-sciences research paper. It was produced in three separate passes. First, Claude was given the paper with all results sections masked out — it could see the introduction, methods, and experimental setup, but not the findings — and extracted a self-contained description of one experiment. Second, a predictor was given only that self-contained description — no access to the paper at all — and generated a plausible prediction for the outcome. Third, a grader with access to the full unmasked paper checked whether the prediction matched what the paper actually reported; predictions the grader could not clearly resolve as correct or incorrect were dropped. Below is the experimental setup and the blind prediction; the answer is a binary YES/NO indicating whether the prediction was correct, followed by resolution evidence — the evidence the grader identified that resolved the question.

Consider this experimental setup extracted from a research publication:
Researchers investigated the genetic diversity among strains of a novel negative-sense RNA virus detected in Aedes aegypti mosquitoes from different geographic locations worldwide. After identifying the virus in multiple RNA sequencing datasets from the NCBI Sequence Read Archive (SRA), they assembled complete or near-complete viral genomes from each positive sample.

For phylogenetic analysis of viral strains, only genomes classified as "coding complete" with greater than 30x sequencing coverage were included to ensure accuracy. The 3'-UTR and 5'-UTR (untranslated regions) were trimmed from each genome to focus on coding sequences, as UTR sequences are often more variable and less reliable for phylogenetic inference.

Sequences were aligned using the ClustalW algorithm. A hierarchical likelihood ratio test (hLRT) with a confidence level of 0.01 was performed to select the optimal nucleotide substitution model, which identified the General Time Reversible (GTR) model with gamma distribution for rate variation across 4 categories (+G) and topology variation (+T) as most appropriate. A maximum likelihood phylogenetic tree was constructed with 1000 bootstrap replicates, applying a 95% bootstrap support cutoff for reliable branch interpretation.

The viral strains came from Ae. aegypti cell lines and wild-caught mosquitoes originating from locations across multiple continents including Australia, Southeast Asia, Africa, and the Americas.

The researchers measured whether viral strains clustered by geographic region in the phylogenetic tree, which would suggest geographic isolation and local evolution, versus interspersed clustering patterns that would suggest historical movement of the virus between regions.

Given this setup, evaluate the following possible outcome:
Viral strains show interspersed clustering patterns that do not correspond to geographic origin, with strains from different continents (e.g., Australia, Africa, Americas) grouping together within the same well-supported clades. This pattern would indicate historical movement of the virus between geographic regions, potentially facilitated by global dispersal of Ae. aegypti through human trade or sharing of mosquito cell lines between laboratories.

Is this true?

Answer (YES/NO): NO